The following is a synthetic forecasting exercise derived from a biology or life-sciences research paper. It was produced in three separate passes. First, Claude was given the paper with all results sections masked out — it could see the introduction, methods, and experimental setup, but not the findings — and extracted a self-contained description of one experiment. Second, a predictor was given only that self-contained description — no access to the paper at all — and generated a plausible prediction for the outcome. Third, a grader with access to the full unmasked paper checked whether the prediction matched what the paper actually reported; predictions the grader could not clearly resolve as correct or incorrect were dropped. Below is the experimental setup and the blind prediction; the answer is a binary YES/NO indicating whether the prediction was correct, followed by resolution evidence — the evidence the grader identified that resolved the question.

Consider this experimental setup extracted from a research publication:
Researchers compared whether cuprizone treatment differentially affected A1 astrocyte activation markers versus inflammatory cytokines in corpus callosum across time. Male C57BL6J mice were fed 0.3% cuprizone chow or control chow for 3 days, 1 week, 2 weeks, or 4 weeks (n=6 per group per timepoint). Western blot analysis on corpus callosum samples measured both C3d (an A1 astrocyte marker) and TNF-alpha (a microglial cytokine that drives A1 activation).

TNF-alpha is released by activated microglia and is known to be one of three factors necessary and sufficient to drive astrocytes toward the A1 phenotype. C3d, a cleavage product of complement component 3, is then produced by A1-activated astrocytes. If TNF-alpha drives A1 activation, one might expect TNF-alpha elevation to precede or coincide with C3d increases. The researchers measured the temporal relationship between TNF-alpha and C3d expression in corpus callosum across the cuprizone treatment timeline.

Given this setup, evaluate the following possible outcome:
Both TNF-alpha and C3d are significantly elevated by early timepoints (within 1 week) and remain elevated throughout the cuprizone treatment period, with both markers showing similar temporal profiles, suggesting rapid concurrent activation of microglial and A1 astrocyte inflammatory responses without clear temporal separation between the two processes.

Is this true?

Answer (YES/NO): NO